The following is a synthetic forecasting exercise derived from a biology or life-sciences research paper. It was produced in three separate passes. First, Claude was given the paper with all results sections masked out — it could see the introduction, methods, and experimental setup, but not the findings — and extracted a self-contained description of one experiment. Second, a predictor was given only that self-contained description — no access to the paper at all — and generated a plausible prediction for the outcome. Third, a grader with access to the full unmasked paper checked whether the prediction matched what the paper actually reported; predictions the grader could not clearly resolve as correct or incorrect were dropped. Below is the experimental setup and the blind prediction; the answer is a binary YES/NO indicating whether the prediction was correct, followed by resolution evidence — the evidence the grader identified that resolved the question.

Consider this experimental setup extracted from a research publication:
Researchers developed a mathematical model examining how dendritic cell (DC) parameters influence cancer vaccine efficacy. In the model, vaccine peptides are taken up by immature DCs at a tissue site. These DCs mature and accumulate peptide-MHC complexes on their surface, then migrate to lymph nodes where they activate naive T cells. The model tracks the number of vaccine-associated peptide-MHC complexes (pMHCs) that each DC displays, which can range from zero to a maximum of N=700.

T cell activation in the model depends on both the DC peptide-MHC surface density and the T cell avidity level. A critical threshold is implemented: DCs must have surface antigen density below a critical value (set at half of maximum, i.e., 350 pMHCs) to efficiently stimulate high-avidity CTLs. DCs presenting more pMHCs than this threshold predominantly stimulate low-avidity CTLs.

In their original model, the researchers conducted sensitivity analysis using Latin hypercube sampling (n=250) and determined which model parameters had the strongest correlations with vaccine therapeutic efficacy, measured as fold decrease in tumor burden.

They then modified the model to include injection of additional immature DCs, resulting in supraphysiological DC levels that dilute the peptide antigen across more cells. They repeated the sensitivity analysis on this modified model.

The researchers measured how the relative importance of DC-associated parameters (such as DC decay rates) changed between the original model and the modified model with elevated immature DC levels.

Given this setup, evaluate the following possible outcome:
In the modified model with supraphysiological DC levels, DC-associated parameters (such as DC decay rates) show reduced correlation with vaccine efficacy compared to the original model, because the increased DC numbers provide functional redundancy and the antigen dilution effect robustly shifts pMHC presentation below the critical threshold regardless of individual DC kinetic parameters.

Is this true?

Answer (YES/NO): YES